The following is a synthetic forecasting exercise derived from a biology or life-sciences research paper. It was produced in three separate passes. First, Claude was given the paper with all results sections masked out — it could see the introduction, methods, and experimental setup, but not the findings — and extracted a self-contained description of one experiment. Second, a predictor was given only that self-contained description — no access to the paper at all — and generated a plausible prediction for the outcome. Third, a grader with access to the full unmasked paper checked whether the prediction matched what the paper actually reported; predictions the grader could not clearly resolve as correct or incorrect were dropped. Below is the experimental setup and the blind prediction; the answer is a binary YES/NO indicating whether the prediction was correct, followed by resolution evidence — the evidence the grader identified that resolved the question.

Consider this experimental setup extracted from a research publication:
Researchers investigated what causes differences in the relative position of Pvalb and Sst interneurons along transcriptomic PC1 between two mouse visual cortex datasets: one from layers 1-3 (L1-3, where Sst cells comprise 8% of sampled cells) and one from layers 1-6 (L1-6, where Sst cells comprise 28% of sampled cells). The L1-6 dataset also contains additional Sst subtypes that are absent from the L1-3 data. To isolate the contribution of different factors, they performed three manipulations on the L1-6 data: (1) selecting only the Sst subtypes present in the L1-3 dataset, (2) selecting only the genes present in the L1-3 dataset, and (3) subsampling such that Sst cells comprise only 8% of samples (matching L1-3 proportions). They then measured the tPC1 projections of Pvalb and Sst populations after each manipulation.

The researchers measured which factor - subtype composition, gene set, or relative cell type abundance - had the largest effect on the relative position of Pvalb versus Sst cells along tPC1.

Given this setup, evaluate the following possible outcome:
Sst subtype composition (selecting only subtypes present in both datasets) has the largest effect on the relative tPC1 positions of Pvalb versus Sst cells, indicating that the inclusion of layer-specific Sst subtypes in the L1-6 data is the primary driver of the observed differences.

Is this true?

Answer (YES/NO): NO